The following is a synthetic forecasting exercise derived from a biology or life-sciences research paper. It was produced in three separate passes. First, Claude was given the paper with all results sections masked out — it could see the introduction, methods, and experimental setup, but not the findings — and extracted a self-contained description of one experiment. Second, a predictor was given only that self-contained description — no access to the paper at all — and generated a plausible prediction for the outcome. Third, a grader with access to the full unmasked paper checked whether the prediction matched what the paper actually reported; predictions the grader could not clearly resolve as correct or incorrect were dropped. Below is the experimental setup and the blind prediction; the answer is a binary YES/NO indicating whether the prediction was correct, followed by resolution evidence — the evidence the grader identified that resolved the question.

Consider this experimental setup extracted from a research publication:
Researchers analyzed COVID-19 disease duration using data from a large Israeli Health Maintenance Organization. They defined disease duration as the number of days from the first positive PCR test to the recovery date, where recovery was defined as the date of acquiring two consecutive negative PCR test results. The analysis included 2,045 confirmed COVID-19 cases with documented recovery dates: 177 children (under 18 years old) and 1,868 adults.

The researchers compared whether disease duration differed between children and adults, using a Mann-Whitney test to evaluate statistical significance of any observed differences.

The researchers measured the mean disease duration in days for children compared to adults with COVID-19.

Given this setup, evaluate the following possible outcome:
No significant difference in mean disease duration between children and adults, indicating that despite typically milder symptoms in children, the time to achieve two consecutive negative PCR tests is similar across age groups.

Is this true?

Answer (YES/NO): NO